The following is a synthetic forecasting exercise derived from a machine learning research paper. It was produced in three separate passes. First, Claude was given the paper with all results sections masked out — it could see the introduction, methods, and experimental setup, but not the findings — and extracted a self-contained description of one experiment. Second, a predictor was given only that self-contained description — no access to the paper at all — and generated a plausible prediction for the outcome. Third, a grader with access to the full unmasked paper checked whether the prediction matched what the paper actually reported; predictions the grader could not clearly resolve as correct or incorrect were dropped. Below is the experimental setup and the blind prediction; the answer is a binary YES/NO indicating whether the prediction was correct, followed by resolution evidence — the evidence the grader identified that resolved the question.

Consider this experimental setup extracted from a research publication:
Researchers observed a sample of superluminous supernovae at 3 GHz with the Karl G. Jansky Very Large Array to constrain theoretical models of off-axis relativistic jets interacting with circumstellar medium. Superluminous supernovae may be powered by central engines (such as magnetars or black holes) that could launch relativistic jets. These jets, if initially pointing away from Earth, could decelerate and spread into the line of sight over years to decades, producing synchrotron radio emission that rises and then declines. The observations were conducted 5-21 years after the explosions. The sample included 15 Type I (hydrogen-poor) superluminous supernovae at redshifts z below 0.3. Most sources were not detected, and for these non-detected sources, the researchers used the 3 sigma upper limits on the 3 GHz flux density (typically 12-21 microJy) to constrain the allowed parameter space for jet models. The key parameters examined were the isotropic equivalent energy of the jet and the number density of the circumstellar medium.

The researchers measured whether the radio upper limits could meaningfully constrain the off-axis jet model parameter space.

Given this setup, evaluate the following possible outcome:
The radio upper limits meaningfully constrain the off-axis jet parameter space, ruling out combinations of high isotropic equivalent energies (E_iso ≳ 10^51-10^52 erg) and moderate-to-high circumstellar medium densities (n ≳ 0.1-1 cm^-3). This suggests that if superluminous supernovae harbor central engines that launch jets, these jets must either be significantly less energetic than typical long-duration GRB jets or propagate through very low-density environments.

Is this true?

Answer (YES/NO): NO